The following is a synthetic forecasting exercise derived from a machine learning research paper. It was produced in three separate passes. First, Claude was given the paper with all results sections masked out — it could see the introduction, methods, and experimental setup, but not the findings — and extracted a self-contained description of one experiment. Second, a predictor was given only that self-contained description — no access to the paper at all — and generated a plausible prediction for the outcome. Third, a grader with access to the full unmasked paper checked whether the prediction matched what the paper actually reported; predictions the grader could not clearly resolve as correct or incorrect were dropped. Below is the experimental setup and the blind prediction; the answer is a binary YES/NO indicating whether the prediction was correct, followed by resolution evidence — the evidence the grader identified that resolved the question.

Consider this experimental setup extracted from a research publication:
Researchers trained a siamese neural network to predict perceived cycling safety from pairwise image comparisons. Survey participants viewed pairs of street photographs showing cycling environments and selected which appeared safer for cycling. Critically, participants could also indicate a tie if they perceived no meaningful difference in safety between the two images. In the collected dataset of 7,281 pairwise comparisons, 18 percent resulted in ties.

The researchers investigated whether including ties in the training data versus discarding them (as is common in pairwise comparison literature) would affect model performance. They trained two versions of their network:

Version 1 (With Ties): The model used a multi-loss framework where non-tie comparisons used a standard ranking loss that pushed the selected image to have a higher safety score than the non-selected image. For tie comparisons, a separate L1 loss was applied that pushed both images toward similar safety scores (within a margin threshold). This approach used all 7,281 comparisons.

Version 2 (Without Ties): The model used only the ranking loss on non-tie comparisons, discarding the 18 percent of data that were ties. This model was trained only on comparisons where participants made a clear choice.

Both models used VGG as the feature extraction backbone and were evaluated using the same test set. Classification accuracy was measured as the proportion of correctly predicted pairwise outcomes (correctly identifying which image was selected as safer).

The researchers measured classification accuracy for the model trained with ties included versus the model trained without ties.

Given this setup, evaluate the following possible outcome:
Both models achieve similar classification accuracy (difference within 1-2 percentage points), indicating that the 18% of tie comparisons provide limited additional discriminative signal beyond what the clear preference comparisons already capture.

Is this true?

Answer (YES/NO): NO